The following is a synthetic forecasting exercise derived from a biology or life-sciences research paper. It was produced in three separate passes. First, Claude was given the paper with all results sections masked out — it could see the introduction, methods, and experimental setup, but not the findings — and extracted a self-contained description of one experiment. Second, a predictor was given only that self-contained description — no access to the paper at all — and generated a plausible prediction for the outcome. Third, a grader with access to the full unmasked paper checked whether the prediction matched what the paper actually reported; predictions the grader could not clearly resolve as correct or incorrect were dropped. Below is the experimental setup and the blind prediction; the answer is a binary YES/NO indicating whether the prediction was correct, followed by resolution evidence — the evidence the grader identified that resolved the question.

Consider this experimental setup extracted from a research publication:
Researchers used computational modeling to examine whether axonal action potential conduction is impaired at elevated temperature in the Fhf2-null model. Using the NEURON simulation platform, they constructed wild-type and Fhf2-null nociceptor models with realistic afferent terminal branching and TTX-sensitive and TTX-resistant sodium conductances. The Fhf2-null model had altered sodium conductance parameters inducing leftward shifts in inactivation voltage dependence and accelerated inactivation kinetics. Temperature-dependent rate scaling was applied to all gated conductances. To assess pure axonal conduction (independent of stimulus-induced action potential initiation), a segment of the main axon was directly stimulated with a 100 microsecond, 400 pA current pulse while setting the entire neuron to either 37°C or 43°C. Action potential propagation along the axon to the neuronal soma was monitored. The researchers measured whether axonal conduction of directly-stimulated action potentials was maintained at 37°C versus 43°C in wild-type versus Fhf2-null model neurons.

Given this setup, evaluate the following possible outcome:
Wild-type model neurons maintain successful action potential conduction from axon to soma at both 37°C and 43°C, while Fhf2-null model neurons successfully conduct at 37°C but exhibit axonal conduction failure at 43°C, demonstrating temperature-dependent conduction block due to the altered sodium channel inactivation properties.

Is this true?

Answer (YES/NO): YES